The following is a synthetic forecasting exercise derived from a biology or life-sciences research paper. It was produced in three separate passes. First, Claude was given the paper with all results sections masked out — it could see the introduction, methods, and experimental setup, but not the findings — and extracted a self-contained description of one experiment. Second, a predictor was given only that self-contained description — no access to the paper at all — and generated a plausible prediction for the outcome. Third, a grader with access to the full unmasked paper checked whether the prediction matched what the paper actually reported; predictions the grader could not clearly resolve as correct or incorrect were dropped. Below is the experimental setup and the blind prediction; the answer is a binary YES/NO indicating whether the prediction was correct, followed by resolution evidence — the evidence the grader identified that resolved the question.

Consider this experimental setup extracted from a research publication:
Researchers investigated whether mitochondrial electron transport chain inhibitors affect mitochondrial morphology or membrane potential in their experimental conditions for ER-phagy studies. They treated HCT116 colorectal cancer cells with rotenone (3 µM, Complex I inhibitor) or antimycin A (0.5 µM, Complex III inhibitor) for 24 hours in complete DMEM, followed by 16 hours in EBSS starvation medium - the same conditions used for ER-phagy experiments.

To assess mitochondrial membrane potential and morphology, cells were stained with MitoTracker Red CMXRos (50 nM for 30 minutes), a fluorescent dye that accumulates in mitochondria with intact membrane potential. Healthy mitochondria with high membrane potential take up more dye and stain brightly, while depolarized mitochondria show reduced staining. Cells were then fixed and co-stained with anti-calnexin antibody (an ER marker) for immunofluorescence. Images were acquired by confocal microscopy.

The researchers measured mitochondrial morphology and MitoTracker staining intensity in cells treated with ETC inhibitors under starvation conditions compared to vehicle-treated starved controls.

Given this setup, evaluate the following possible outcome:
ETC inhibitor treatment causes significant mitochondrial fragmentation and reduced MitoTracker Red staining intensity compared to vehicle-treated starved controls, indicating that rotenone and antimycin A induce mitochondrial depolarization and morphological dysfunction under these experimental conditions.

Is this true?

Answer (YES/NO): NO